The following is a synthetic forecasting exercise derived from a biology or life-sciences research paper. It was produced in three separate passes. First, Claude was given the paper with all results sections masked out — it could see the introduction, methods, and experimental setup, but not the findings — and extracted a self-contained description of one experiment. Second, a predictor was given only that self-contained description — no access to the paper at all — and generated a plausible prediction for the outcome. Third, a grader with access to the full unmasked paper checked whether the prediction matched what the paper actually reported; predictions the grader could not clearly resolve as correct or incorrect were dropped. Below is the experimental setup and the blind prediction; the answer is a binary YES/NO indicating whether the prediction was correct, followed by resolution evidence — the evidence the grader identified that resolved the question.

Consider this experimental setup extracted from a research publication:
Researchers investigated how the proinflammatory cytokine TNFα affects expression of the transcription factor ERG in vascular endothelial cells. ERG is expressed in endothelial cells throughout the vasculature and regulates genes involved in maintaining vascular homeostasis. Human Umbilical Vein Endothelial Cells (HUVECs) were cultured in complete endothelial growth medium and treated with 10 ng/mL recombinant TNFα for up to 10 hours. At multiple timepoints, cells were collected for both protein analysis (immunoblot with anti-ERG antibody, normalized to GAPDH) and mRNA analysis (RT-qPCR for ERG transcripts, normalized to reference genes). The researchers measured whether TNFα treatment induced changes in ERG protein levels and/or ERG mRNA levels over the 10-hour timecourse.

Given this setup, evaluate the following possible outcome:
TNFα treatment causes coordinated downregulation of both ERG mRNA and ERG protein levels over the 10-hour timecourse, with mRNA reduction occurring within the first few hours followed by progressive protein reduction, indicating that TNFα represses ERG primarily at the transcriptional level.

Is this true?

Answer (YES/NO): NO